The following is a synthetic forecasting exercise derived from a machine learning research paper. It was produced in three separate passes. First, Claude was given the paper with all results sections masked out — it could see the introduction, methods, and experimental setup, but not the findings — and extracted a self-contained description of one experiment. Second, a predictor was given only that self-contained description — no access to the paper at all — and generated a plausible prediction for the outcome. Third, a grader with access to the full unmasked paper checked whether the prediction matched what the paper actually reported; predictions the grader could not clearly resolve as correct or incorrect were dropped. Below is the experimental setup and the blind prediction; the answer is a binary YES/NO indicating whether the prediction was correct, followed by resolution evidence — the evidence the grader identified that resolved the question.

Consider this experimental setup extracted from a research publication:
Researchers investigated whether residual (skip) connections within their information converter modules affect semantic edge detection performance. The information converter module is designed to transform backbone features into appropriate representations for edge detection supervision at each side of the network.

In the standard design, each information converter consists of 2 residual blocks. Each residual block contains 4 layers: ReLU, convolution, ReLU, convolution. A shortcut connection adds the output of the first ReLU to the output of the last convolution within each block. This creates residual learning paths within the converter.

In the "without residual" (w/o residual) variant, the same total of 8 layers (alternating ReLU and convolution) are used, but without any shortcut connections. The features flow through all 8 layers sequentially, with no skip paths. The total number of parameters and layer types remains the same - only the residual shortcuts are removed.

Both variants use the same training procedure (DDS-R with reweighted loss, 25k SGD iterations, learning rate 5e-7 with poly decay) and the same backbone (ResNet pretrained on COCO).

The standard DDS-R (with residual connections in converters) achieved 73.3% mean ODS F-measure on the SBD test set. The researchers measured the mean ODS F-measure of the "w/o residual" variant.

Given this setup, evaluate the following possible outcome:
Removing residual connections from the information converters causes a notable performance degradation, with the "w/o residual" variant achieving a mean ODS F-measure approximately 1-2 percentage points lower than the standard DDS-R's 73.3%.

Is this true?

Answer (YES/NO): NO